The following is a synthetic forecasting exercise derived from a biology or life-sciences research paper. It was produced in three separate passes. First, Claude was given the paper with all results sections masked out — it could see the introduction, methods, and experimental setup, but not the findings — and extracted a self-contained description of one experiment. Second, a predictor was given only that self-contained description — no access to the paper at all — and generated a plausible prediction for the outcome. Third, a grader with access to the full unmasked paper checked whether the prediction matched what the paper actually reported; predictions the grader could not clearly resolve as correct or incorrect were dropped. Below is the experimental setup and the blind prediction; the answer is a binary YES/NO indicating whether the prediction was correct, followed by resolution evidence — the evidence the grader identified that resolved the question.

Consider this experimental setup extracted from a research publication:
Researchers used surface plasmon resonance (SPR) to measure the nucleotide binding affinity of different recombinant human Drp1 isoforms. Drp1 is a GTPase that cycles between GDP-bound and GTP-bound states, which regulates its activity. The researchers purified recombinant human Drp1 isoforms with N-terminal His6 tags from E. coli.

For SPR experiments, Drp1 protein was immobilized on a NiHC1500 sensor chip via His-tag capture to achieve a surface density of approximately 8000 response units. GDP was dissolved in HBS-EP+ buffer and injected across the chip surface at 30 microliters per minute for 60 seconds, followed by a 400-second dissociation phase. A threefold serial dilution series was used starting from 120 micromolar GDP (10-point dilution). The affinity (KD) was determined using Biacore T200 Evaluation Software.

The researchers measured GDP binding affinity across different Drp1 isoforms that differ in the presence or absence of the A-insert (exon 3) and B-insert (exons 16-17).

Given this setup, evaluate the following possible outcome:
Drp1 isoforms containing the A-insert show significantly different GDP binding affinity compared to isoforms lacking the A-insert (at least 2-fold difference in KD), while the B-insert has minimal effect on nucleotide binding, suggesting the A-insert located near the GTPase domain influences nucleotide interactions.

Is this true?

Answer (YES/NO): NO